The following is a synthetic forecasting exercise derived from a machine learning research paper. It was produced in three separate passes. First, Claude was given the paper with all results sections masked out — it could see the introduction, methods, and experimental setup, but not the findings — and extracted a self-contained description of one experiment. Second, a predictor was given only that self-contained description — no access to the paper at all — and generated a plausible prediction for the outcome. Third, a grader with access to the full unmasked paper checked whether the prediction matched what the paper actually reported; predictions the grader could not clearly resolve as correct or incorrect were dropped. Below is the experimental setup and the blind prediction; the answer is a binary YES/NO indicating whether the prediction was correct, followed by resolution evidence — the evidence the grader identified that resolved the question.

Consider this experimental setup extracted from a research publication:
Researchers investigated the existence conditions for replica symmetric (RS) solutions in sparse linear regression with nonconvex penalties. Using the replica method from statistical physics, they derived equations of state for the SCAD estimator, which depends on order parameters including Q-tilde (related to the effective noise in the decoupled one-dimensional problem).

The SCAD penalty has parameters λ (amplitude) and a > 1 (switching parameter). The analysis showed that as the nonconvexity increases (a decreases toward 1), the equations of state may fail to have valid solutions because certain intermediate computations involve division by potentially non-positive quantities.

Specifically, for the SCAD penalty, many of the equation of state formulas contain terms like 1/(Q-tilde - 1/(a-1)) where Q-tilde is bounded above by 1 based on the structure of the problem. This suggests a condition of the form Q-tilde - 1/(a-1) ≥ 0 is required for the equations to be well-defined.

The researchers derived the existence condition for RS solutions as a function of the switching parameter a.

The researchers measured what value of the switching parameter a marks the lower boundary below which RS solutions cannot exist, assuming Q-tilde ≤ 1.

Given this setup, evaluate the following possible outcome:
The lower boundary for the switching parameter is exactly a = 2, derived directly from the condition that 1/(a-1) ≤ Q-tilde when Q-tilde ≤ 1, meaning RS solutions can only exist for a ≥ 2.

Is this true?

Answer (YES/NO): YES